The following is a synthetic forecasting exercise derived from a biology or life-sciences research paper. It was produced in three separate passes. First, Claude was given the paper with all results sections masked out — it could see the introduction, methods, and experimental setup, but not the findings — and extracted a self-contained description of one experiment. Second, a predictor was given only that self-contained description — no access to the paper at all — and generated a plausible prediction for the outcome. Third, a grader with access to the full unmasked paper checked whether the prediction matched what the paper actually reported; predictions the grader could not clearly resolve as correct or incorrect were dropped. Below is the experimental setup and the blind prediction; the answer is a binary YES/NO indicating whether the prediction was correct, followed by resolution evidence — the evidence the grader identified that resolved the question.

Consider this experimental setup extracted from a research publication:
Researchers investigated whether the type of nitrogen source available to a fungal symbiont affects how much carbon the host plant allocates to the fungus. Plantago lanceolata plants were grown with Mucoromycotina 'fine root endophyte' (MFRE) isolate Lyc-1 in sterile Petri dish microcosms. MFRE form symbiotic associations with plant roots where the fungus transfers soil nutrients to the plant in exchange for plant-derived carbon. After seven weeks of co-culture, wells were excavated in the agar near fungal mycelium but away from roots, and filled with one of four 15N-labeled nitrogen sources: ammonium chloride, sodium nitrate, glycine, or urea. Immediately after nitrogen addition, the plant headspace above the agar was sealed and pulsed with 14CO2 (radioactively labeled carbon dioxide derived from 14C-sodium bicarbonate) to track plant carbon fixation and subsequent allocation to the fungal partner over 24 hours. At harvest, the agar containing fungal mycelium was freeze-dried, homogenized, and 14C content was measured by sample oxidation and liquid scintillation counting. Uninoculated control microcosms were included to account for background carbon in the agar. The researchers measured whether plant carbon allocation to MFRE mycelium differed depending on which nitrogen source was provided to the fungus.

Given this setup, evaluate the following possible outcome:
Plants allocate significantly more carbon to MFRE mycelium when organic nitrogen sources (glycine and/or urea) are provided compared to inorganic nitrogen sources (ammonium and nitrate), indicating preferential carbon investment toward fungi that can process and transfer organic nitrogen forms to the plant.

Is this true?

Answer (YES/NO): NO